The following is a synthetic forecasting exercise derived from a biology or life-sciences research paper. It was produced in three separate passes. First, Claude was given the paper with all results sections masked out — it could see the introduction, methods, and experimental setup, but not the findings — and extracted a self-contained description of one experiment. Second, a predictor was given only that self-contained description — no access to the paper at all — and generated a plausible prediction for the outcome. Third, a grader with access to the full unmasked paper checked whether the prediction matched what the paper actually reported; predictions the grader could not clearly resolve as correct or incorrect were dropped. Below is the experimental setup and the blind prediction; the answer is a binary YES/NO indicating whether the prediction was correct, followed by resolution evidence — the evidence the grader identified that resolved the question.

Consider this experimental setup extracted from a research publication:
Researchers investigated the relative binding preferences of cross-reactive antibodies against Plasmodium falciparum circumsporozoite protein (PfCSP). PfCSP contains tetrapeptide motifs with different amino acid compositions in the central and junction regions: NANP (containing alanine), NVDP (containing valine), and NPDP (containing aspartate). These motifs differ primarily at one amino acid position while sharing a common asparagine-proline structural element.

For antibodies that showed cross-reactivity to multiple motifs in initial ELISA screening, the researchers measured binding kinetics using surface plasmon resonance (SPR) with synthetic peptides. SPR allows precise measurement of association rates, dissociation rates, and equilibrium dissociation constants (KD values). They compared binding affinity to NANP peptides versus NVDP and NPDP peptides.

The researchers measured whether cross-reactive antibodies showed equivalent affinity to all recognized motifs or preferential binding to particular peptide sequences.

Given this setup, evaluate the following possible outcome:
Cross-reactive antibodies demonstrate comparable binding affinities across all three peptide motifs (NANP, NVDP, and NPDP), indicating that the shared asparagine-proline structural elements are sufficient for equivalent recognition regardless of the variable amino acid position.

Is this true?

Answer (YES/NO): NO